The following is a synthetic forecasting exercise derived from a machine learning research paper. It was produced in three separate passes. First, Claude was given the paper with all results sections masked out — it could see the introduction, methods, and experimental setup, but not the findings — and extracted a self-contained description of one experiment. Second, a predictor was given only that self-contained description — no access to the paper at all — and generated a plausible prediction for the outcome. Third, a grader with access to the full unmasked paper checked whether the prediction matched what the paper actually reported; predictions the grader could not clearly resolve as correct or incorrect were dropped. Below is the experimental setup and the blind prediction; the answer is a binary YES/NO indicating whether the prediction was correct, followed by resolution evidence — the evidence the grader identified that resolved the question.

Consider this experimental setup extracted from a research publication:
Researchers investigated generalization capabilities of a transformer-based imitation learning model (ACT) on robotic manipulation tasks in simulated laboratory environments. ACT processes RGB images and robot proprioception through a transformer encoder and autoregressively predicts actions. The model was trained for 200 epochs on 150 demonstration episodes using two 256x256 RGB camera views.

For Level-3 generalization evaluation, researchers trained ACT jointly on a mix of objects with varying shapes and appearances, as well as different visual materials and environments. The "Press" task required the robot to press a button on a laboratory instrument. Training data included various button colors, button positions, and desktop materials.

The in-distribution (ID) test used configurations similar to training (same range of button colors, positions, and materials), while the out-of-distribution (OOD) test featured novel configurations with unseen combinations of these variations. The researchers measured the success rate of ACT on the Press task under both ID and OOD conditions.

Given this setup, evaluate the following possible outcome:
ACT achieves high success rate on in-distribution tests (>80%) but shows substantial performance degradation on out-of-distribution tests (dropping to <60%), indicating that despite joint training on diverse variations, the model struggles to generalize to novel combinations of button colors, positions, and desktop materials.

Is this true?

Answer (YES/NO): NO